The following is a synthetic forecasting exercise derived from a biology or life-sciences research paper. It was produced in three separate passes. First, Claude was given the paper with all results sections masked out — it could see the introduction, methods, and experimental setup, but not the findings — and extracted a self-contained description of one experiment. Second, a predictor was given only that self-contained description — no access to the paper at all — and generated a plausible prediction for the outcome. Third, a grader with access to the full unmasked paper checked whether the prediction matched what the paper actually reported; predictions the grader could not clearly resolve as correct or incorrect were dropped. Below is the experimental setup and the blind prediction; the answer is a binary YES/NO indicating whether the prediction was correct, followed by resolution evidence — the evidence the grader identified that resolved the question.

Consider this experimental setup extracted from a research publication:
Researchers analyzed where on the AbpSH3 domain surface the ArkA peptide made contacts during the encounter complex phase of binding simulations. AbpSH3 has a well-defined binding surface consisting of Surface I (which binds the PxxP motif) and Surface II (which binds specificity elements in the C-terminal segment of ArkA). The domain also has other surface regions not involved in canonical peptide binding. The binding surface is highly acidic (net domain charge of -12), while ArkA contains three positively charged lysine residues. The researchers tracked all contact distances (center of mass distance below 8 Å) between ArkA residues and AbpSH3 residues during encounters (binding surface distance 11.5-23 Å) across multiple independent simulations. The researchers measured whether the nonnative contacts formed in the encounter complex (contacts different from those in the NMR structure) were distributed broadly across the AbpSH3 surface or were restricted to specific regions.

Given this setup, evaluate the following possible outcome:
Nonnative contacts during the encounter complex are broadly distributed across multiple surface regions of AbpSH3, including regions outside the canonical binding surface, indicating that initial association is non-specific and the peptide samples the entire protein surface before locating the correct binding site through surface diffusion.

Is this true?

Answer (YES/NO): NO